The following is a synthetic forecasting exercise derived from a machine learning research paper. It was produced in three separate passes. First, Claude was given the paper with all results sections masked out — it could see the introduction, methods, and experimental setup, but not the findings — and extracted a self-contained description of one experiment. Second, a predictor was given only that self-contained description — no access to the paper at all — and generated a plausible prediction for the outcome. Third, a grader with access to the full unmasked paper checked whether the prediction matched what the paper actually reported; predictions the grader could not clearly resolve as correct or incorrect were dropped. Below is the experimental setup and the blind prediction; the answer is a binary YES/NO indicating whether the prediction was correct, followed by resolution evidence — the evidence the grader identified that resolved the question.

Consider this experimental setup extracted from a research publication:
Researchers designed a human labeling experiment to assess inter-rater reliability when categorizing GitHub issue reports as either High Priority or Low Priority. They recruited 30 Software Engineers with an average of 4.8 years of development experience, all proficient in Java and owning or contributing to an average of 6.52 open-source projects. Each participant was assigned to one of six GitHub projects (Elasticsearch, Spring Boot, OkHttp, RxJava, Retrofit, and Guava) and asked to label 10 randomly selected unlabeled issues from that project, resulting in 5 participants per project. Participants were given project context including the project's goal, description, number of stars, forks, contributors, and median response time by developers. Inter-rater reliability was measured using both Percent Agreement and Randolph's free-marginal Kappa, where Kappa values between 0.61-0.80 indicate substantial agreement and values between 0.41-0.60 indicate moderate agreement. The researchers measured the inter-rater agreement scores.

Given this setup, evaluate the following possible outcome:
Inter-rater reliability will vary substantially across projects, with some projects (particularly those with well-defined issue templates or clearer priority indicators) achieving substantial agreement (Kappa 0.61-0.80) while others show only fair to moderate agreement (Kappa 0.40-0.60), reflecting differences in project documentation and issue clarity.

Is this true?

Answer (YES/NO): NO